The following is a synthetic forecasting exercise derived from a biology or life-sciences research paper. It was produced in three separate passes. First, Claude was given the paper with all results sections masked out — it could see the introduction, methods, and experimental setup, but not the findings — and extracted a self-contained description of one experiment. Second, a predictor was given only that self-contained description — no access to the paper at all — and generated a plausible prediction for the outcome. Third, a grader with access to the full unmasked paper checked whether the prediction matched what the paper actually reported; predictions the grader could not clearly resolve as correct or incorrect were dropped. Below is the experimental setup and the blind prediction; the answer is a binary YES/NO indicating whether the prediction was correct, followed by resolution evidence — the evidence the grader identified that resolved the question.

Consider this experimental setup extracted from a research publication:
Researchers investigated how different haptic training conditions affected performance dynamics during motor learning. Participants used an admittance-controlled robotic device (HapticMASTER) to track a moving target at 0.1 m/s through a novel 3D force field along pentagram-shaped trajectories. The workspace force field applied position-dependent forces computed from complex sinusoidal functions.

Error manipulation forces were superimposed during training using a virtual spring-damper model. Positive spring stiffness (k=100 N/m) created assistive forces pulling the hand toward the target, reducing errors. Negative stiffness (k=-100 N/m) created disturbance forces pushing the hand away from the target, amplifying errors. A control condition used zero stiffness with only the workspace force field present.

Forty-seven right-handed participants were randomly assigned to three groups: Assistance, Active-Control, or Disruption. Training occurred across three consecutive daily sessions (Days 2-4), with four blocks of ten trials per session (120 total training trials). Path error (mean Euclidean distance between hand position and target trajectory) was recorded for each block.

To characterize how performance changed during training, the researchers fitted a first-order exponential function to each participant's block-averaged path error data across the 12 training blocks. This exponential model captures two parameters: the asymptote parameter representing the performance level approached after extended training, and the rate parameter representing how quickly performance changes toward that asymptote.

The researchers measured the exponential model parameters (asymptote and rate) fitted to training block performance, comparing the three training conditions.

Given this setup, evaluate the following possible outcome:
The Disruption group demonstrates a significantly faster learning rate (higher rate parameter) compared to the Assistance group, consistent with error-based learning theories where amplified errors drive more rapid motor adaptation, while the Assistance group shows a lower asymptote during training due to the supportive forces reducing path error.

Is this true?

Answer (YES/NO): NO